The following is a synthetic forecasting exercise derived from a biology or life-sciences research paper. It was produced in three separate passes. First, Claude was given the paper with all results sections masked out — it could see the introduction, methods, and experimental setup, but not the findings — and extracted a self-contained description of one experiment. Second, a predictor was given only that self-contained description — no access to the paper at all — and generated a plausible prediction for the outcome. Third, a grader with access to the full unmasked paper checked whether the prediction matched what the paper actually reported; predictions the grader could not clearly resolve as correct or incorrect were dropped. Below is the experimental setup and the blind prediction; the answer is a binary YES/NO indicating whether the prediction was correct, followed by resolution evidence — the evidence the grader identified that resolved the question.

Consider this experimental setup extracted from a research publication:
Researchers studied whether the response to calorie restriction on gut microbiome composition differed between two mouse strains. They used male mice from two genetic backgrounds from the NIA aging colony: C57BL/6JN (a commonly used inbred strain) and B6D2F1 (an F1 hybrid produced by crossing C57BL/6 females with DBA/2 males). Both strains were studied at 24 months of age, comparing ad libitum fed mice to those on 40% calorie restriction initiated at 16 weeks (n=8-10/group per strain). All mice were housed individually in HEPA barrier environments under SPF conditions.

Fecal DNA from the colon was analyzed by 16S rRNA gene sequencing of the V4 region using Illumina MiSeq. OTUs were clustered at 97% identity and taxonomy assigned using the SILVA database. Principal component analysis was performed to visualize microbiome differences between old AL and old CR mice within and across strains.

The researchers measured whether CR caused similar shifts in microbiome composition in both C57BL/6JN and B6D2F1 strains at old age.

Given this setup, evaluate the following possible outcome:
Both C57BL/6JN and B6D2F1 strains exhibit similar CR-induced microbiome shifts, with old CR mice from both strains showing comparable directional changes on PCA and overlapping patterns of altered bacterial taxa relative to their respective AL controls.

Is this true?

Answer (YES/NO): YES